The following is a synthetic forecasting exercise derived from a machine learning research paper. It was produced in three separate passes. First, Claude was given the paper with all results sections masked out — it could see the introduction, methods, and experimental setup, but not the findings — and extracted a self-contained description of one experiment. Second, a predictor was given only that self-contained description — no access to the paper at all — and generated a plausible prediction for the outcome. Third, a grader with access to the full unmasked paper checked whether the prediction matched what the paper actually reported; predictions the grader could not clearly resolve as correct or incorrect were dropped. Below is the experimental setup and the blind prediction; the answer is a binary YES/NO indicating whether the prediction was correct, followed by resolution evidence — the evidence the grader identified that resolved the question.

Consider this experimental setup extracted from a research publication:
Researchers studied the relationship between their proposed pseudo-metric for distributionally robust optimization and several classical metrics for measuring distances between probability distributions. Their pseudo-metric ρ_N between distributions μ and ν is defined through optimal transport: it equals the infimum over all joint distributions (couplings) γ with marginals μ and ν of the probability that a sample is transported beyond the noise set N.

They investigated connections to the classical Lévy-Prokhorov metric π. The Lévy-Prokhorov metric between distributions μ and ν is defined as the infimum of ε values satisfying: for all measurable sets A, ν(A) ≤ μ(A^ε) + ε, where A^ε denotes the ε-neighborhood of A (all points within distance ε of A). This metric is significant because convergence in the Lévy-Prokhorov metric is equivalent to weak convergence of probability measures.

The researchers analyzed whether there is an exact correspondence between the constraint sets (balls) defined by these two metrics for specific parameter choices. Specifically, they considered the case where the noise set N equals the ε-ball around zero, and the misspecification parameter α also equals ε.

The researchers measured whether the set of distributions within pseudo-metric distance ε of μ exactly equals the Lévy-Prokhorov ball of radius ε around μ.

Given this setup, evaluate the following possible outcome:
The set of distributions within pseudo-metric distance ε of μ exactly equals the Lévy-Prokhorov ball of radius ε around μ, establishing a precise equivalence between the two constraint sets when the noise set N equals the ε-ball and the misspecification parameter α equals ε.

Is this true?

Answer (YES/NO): YES